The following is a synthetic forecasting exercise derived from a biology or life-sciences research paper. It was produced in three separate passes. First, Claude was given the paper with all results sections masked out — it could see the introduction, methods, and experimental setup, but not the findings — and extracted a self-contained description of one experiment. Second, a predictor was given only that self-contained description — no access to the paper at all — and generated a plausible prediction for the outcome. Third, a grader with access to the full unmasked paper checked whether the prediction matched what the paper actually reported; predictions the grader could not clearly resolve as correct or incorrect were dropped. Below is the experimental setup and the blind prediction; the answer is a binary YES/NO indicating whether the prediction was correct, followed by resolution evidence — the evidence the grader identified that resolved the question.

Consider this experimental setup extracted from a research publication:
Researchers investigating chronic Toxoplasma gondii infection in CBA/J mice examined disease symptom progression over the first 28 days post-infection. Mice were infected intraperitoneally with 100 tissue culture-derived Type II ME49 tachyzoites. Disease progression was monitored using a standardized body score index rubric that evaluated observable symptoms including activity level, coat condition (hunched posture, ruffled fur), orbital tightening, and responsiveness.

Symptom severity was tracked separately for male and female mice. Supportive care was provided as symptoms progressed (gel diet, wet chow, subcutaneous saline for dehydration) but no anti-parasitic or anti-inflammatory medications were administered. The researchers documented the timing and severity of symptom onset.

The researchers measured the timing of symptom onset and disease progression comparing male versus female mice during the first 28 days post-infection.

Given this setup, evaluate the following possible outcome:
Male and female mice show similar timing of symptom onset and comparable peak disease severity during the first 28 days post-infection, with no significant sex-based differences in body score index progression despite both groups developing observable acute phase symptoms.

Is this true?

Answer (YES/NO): NO